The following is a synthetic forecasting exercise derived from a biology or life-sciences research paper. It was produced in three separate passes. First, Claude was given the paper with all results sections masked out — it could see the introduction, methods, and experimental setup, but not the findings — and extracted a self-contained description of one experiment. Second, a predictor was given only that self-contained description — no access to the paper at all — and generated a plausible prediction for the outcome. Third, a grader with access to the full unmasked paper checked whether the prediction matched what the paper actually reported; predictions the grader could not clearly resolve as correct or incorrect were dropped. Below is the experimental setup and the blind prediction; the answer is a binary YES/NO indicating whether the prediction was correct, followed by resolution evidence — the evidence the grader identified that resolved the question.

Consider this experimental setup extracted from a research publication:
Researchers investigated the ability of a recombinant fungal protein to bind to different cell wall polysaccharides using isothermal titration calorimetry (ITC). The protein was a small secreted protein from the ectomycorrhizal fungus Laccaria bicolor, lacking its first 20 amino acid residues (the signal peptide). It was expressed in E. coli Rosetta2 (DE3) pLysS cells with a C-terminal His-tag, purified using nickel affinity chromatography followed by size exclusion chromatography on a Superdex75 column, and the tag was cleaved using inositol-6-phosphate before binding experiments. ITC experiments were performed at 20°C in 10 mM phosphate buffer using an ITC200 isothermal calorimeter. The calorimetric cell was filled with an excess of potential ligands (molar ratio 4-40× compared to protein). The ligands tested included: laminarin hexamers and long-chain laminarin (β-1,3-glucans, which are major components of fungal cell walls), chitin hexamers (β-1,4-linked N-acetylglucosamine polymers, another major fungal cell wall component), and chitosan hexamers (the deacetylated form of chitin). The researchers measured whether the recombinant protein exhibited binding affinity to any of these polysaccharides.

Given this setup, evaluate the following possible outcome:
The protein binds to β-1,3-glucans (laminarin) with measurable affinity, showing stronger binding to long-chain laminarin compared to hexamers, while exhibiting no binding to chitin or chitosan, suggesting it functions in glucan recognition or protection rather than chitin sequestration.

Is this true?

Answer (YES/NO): NO